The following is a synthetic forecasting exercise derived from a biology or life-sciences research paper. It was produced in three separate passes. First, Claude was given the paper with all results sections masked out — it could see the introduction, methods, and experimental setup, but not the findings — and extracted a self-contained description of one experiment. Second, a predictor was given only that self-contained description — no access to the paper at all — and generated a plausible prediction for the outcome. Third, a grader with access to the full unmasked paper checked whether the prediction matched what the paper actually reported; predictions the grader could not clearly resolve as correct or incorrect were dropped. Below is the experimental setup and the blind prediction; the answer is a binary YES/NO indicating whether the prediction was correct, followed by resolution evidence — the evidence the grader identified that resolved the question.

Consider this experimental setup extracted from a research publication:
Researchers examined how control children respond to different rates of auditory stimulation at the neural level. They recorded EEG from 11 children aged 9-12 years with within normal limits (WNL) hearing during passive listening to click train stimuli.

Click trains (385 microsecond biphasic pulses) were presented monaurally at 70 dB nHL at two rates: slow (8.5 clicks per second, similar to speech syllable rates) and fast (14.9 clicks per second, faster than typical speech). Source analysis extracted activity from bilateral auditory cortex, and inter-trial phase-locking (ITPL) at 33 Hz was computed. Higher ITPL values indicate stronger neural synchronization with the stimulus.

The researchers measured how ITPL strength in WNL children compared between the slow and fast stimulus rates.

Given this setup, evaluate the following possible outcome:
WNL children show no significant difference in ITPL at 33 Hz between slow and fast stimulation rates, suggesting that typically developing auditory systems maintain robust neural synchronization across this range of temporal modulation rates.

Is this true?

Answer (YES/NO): NO